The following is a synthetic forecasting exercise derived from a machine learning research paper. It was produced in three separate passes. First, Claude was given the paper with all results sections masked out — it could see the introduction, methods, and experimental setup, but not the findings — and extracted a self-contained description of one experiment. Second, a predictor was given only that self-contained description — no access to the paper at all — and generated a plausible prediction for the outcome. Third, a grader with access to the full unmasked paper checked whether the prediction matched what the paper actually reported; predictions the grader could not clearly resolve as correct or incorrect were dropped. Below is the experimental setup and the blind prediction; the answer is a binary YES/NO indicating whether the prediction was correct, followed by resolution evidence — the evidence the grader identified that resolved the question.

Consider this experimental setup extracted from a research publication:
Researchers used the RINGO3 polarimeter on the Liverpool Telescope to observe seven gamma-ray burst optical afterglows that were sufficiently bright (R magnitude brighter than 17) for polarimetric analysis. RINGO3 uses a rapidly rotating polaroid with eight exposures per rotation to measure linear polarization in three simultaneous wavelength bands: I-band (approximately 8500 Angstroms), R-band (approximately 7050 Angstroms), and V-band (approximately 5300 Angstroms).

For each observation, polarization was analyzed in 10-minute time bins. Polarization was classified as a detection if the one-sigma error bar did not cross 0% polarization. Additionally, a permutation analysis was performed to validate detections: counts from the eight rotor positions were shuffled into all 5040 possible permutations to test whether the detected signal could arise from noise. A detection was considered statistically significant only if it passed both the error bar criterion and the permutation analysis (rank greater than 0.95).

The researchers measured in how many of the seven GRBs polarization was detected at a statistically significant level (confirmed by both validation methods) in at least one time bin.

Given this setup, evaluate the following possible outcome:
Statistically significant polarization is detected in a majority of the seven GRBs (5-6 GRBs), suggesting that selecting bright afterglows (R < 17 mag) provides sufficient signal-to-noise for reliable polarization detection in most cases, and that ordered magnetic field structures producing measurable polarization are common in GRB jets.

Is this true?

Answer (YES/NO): NO